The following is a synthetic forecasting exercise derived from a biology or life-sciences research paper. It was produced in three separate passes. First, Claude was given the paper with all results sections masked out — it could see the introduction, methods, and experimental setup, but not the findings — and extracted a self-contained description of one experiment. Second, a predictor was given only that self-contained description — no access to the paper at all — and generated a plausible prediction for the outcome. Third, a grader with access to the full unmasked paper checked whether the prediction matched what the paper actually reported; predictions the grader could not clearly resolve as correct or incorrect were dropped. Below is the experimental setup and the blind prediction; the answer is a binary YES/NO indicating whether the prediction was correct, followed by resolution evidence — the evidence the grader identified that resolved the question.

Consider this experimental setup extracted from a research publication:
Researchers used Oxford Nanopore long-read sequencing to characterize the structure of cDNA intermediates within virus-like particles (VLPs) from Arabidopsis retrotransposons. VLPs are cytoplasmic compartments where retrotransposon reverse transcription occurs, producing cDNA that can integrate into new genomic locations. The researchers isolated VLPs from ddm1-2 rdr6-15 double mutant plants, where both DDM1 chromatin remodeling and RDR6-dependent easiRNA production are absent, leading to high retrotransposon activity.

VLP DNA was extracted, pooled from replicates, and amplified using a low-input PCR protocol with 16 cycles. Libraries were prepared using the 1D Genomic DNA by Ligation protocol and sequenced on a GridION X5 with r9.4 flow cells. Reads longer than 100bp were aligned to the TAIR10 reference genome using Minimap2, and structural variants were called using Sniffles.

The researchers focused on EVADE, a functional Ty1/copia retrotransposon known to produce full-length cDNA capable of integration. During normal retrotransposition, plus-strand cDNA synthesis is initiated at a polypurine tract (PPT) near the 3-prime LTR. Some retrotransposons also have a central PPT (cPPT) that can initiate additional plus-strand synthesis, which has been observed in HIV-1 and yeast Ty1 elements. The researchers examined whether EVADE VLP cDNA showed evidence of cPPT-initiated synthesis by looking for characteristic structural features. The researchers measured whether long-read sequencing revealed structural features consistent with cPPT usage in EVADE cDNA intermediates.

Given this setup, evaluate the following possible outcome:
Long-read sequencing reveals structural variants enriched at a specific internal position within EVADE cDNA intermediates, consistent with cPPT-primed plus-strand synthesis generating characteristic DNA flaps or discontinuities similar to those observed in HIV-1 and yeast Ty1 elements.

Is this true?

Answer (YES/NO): NO